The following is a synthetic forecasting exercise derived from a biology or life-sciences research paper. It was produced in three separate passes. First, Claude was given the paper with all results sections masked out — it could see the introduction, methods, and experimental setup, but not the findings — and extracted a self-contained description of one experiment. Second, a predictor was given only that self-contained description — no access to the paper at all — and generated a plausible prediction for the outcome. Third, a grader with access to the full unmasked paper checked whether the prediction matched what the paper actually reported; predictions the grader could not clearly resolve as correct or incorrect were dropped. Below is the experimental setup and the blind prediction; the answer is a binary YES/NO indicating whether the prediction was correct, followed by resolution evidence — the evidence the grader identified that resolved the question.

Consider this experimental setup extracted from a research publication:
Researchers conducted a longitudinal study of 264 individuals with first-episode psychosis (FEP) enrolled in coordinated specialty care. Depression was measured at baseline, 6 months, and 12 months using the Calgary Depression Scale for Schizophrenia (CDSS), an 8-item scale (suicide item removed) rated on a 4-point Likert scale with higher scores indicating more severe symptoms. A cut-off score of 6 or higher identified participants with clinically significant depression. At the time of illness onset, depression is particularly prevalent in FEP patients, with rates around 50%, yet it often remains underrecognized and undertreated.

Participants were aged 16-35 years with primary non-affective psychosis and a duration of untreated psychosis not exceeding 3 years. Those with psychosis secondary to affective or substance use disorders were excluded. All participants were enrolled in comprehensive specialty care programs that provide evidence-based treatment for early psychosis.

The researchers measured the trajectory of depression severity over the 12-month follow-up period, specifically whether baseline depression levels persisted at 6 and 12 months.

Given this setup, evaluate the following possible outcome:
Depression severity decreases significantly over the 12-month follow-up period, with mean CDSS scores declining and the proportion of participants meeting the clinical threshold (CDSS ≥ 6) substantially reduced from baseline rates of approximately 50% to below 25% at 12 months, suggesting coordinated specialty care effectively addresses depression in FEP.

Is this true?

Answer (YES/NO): NO